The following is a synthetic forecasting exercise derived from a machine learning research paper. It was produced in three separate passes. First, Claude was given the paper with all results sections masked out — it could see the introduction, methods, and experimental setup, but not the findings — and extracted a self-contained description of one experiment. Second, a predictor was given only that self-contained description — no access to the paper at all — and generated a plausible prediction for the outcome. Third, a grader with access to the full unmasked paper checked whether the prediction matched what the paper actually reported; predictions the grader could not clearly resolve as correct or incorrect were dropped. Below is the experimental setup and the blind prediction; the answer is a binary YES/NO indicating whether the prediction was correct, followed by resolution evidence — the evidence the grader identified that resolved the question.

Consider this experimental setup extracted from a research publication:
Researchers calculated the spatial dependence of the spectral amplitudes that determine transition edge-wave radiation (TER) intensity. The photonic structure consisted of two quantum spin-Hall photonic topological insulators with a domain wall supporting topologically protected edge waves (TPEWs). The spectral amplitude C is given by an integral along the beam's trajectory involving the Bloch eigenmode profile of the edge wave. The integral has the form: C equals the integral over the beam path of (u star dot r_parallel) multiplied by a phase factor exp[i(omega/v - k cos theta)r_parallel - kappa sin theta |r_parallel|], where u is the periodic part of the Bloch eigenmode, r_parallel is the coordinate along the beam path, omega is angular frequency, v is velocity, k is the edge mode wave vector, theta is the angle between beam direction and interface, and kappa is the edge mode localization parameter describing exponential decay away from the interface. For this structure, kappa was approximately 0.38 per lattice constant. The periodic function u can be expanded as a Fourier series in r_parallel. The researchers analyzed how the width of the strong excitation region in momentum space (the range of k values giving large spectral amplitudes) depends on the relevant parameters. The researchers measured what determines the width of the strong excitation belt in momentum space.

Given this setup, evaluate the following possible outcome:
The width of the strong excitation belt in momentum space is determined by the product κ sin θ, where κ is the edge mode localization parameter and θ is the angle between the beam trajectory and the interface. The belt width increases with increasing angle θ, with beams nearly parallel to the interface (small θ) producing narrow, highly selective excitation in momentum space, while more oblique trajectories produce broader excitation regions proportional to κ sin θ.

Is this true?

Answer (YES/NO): NO